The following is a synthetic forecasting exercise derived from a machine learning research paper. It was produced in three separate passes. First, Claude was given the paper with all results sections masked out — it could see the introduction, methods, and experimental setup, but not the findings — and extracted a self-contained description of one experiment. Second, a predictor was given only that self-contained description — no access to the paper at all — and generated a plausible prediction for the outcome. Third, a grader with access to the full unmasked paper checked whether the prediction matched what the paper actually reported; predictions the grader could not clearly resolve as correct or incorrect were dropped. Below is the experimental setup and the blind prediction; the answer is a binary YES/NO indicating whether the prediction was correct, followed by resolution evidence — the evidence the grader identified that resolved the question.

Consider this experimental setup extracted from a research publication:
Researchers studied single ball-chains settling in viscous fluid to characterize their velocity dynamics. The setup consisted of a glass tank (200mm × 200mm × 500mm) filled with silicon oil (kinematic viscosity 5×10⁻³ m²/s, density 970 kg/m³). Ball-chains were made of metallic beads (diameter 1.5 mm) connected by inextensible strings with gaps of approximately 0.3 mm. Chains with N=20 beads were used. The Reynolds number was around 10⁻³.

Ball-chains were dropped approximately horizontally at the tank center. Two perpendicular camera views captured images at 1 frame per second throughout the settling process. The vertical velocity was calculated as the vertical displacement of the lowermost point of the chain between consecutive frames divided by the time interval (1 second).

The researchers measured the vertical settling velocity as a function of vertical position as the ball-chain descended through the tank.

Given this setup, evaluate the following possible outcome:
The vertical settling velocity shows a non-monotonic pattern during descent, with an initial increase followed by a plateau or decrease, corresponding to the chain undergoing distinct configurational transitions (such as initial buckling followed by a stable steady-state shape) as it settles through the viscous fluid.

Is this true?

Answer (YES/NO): YES